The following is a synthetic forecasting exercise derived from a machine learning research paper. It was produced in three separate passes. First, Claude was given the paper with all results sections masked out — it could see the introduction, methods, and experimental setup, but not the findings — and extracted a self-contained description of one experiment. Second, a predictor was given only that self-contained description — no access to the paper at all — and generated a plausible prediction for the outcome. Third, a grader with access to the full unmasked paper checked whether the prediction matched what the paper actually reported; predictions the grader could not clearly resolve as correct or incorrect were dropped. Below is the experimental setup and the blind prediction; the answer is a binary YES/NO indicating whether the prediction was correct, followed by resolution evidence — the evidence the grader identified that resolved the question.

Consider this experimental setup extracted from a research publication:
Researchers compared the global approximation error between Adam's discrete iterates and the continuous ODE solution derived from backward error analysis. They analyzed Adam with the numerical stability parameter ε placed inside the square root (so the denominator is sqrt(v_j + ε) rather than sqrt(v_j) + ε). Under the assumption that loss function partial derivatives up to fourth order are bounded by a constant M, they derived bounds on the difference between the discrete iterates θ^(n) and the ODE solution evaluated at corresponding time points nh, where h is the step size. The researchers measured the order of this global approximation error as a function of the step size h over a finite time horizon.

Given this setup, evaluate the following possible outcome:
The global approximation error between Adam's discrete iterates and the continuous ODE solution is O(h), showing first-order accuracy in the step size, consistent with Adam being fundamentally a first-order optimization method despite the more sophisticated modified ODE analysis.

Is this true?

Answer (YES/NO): NO